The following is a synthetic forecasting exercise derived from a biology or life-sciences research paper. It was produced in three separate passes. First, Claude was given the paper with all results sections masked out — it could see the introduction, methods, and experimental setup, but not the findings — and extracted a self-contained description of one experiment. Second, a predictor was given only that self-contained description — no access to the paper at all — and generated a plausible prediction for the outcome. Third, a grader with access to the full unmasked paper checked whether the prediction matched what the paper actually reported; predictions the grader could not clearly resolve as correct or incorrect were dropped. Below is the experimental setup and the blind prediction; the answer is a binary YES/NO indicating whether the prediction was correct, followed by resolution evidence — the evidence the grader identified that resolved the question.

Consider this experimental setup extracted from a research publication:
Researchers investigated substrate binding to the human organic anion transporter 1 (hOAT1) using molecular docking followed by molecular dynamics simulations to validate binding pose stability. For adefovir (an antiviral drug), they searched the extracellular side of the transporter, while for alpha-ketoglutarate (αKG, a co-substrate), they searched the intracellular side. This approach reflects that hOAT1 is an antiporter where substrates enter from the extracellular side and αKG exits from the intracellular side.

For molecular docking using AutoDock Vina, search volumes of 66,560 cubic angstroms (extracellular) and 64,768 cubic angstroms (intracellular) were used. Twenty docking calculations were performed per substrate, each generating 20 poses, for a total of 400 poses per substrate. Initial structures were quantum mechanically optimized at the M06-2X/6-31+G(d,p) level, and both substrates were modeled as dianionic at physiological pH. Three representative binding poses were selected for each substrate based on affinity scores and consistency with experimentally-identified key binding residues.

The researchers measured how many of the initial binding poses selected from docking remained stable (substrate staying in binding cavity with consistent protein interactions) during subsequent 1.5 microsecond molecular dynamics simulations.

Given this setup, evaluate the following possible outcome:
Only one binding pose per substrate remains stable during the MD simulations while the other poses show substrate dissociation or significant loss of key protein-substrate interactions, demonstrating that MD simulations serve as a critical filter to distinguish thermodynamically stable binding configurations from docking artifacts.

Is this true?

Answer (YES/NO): NO